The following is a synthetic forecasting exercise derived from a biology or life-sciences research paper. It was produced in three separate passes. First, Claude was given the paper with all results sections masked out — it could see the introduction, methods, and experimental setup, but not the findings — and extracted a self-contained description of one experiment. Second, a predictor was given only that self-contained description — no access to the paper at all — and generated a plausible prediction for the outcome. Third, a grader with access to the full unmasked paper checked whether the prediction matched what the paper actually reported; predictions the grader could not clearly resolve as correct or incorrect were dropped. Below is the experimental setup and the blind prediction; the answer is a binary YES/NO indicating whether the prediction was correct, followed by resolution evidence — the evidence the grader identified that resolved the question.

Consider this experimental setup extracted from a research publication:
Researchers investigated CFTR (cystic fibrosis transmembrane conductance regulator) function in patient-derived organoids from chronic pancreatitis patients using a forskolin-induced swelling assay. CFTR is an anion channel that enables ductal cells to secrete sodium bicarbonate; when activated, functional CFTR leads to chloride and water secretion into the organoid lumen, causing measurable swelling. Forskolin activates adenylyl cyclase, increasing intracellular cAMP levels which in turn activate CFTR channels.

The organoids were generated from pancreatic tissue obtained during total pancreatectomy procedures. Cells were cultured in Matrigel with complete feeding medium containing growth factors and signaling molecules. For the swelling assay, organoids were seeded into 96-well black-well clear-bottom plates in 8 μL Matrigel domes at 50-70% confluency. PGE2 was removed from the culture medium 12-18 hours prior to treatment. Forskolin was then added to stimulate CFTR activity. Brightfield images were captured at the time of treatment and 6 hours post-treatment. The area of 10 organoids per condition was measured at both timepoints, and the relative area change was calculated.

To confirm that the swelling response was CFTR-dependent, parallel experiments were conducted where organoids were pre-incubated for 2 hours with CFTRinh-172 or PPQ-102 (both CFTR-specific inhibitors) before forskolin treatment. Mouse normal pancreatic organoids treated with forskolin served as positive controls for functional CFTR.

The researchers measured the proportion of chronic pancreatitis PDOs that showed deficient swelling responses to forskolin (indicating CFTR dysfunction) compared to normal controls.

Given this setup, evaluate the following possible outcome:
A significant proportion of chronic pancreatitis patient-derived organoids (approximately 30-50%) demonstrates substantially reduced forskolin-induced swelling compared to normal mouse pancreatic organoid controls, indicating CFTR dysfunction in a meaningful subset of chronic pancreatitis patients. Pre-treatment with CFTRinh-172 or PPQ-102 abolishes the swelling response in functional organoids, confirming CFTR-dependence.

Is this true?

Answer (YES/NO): YES